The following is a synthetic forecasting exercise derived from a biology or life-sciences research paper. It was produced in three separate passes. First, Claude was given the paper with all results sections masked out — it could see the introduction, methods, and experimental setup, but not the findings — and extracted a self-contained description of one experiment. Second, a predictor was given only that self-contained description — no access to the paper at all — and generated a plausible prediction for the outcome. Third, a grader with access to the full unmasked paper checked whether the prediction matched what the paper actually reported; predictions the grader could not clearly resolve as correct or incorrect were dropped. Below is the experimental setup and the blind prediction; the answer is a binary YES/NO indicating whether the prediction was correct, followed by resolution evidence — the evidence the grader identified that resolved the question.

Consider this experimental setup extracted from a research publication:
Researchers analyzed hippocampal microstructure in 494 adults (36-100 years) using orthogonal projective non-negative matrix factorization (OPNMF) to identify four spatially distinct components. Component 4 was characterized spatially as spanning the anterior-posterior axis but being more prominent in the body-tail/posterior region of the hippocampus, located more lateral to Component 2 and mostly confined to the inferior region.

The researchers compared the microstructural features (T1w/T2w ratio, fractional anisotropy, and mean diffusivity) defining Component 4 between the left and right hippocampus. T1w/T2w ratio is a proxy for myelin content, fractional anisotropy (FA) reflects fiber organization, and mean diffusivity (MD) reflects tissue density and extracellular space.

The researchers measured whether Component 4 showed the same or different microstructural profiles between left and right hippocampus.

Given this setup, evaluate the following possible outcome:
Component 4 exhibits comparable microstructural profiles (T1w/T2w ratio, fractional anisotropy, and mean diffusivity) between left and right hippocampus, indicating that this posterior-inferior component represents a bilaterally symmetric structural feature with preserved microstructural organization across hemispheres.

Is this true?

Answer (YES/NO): NO